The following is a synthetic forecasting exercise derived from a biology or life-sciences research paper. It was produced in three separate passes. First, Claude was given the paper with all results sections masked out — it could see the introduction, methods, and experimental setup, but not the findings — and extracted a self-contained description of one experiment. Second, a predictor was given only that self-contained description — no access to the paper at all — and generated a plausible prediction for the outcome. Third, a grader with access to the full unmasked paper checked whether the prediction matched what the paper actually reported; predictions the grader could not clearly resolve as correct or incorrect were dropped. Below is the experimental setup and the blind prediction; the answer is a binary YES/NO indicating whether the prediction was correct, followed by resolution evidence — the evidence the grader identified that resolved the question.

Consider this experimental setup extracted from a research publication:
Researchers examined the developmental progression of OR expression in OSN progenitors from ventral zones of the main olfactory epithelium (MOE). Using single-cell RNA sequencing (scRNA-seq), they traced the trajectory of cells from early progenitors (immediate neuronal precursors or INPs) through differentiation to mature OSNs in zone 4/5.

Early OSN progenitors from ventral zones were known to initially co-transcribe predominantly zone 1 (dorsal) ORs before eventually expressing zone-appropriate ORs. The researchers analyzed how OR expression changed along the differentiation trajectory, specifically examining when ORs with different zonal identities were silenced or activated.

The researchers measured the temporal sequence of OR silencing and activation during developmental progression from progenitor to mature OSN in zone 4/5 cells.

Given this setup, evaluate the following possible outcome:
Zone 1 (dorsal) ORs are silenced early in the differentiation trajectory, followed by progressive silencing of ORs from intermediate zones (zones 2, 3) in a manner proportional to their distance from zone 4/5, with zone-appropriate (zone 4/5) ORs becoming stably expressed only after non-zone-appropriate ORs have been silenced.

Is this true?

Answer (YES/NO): NO